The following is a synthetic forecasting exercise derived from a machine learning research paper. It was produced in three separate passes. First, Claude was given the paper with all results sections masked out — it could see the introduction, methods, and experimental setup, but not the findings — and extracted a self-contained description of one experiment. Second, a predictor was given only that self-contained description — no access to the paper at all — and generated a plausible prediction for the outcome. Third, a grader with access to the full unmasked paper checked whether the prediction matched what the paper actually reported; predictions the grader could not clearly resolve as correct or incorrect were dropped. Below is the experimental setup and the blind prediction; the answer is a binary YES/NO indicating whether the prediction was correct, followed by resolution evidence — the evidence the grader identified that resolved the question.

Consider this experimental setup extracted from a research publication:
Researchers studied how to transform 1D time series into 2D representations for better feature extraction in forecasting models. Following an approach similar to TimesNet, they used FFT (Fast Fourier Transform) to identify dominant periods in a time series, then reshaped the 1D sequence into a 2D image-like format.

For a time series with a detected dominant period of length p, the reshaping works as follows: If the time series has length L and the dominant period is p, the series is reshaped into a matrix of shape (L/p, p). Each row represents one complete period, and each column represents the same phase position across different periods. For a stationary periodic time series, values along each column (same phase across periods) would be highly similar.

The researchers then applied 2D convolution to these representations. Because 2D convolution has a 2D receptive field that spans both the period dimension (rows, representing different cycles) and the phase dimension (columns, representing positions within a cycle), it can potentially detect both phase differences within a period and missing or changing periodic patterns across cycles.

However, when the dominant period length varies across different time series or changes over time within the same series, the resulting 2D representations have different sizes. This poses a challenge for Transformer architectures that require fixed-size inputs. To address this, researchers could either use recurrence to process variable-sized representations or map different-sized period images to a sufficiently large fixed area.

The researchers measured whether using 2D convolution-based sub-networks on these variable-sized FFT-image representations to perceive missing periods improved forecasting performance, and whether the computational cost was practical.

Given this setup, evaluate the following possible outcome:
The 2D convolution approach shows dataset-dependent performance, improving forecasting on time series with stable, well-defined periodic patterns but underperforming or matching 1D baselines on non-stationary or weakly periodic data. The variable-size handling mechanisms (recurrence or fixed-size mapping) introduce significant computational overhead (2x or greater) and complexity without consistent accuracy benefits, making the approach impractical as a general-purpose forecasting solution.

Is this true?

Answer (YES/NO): NO